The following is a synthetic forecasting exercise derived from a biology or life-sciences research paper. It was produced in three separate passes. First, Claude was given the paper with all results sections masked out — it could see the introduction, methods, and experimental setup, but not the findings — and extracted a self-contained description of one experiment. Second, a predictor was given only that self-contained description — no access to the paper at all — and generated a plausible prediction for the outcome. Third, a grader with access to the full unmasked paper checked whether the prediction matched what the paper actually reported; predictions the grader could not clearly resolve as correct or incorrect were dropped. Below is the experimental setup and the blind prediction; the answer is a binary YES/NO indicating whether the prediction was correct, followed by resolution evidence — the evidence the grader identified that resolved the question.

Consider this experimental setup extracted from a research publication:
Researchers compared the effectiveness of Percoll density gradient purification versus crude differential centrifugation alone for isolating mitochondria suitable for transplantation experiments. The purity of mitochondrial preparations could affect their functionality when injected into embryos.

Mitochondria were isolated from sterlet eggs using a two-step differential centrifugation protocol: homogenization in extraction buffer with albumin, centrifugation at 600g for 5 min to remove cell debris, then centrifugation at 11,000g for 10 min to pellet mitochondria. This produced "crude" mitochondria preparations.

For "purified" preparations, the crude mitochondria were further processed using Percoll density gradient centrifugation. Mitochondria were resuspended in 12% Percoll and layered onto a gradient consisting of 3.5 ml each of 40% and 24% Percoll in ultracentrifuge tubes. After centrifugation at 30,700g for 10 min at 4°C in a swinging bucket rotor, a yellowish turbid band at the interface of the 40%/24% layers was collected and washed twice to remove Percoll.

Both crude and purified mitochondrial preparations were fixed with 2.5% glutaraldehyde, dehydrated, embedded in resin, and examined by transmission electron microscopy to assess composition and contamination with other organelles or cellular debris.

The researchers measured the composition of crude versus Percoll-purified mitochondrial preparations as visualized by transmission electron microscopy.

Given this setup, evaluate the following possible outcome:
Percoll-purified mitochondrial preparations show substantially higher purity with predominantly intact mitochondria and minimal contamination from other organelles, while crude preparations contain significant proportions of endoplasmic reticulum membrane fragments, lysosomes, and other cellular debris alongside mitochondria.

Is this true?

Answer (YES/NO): YES